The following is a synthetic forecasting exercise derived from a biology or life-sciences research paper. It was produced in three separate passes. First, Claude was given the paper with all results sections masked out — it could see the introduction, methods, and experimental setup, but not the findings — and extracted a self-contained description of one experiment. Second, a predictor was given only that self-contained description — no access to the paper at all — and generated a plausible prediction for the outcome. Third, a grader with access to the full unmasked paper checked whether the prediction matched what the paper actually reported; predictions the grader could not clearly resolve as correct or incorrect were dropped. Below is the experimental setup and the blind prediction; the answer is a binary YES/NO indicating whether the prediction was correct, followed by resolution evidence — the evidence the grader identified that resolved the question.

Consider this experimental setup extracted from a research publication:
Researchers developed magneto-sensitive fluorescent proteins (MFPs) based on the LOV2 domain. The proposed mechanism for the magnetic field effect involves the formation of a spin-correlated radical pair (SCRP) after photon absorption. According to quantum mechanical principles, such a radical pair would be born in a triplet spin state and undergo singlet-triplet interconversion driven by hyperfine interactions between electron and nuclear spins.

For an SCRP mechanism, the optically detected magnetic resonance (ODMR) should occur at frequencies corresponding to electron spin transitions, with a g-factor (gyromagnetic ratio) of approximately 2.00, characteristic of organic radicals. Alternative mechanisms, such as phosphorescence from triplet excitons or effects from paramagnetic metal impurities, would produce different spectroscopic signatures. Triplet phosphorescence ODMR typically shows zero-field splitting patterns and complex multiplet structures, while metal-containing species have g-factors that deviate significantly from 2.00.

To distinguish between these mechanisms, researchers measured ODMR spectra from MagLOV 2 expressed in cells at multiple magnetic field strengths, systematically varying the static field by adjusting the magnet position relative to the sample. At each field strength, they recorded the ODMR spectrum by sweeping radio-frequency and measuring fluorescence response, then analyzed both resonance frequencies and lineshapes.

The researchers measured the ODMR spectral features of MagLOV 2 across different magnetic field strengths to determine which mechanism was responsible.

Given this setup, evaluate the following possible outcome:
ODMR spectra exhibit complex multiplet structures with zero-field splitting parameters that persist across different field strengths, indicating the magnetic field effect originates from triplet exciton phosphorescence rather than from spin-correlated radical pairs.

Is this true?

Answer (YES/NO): NO